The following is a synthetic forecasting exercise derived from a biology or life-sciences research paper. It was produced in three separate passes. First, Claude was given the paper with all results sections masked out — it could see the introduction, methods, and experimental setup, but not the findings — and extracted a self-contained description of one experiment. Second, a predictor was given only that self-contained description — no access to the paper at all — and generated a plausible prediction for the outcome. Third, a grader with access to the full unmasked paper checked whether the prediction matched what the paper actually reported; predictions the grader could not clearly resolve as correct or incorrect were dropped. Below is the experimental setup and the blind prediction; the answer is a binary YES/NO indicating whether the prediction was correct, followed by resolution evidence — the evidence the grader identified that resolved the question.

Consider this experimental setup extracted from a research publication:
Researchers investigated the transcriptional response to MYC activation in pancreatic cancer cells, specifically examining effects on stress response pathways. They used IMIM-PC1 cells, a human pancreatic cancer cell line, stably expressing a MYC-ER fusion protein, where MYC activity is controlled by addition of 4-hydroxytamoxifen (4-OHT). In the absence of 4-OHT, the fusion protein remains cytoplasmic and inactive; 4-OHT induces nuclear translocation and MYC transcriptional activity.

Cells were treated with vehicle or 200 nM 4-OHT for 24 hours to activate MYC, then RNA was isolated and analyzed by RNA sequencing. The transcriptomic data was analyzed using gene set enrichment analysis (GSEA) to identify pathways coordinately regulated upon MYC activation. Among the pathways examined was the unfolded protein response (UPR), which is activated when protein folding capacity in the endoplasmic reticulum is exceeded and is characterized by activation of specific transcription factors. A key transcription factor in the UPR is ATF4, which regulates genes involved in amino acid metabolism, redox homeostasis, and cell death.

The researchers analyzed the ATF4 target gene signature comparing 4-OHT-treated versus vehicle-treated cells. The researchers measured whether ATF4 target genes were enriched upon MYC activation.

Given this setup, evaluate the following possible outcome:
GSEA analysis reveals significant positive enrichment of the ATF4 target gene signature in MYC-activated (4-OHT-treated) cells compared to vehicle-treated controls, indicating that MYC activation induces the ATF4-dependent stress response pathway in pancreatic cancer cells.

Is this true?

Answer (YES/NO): YES